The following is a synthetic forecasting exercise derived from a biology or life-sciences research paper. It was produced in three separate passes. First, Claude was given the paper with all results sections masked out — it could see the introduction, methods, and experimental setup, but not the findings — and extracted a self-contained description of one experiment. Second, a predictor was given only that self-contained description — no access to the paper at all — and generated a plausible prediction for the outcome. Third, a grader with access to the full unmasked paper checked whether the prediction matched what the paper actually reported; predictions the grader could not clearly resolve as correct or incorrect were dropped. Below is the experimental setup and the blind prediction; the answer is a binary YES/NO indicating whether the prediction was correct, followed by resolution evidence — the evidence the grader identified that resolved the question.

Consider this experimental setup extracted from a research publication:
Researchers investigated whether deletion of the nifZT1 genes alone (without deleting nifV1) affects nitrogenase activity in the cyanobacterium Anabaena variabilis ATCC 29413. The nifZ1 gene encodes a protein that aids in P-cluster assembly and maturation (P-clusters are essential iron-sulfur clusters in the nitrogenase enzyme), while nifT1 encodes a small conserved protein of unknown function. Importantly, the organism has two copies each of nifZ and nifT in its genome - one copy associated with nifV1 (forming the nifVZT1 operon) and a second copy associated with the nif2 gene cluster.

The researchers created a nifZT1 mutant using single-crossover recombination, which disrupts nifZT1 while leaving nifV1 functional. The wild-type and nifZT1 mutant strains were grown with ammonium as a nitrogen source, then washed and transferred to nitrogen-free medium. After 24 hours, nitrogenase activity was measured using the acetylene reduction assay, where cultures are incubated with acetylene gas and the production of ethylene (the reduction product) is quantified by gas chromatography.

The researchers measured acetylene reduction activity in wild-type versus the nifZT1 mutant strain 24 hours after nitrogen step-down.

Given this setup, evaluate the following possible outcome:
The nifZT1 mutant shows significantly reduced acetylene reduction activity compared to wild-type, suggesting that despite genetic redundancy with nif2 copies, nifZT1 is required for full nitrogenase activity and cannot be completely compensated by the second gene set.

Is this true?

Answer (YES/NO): NO